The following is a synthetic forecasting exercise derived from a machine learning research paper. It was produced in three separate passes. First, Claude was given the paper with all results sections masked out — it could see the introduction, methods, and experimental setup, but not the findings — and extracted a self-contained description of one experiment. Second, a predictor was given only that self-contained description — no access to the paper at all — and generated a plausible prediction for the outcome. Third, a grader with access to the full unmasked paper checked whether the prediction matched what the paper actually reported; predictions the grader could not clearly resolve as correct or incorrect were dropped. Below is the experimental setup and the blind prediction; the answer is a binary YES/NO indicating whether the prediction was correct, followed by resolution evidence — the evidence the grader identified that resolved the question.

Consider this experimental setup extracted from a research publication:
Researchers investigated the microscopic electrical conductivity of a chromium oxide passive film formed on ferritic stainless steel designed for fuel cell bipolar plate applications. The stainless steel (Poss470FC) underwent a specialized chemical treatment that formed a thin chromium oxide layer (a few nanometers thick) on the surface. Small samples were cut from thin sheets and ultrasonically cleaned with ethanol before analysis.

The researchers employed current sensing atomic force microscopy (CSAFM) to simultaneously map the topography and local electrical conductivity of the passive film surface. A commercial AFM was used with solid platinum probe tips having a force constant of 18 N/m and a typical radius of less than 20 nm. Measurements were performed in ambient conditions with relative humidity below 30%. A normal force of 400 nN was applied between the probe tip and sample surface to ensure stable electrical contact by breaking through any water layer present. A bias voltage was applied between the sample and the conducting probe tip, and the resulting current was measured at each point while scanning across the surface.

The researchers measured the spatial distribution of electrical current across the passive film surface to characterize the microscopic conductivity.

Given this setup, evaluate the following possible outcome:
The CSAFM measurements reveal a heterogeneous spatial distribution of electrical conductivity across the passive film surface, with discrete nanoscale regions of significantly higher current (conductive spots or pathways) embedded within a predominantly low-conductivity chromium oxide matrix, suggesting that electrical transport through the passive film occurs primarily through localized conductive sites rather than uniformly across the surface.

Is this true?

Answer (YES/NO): NO